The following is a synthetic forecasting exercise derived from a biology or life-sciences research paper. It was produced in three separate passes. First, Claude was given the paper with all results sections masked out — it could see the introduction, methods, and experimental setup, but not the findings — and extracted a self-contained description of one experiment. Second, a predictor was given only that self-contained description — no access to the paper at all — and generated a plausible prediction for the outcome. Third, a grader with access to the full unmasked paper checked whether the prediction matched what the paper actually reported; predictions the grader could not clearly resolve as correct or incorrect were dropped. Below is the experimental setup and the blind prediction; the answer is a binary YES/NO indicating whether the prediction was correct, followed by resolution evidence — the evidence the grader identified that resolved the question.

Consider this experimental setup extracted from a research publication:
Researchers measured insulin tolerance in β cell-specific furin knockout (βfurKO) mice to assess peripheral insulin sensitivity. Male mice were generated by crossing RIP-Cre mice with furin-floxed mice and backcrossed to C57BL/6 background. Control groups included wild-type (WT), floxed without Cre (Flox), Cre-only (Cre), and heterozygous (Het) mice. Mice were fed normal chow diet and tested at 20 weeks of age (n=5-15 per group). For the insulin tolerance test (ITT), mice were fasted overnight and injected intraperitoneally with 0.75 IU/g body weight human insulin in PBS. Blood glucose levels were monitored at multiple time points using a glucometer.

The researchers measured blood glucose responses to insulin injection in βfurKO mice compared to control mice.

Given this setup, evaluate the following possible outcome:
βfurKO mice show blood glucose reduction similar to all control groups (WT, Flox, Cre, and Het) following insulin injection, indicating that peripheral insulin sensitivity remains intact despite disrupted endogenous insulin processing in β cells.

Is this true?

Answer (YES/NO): YES